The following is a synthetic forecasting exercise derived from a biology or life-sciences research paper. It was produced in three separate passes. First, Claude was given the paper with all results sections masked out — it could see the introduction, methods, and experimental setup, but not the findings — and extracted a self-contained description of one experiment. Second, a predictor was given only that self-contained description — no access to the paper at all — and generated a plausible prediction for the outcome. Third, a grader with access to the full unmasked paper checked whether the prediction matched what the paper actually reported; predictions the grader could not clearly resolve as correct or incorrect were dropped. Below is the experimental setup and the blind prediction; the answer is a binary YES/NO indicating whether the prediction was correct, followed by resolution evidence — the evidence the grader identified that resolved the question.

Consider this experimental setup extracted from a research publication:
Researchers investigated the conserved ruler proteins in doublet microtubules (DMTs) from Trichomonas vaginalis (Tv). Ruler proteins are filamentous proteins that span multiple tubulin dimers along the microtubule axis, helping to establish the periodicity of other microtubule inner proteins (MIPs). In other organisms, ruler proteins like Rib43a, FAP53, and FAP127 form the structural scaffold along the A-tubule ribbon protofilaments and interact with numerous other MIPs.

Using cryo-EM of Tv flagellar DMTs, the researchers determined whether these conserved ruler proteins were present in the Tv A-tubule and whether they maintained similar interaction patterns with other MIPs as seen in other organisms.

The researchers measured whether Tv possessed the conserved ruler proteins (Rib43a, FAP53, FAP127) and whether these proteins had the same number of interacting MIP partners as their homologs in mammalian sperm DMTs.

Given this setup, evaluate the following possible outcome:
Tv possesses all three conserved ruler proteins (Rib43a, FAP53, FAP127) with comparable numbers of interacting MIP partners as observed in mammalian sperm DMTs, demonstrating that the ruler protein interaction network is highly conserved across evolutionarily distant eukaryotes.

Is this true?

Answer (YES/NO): NO